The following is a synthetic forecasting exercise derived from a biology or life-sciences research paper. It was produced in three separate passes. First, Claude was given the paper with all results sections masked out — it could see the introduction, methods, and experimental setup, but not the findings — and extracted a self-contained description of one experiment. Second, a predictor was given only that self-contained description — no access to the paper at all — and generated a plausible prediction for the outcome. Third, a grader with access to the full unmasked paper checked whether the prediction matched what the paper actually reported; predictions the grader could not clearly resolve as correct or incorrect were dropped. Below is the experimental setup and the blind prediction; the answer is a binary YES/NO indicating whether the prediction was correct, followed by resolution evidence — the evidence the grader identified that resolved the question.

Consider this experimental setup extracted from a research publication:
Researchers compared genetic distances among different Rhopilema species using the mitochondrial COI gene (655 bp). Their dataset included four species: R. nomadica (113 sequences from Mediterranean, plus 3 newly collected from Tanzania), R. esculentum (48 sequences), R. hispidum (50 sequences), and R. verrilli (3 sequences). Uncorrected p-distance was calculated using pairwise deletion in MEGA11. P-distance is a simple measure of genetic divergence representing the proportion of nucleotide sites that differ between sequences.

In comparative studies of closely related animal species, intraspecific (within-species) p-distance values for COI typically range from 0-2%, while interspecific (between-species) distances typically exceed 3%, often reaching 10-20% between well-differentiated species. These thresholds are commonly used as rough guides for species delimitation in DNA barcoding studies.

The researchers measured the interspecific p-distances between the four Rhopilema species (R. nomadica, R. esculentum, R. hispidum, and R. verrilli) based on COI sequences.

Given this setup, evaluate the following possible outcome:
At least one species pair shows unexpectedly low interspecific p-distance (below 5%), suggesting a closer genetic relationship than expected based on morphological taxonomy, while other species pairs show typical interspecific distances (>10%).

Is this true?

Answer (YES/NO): NO